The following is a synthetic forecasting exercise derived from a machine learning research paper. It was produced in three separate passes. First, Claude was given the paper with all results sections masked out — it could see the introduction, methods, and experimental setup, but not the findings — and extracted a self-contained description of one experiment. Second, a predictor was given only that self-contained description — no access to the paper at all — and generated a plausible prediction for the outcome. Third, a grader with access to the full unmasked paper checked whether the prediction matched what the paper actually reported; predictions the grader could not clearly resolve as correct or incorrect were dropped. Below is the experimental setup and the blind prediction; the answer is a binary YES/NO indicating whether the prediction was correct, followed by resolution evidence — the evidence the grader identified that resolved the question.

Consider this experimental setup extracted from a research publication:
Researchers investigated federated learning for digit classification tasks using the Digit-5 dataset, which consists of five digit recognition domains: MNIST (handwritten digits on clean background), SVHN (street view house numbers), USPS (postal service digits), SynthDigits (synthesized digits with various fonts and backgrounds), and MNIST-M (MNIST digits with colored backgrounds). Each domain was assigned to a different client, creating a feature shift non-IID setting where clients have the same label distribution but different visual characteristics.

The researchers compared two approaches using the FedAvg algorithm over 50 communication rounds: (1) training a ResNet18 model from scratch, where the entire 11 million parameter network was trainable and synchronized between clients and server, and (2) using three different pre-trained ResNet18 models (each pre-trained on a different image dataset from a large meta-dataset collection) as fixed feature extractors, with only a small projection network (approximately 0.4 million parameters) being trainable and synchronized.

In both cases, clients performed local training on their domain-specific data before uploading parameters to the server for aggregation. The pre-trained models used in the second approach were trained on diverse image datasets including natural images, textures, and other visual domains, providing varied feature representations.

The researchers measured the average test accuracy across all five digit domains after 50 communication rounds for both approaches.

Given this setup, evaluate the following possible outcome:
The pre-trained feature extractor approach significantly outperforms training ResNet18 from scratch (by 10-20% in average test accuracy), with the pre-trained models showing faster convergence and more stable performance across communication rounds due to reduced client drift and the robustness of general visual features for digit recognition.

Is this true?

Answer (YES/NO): NO